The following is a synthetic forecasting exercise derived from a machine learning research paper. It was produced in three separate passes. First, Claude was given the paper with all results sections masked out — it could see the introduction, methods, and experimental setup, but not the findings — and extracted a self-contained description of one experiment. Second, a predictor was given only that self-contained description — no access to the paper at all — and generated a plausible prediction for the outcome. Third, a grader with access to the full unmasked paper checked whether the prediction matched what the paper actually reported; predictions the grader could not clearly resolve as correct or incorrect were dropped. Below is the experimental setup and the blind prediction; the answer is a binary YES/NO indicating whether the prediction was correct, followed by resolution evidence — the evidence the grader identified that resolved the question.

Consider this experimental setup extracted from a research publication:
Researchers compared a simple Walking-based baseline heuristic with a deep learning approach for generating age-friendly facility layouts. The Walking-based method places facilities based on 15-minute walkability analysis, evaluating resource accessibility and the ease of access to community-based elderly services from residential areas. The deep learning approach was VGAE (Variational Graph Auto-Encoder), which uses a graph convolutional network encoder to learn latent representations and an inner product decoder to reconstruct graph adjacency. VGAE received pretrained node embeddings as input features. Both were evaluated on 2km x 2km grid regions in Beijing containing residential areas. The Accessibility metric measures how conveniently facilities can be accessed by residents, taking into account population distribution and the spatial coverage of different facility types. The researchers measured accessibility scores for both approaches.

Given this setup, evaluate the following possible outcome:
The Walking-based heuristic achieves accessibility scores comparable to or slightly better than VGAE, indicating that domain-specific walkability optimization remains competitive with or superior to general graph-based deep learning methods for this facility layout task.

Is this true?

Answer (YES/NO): NO